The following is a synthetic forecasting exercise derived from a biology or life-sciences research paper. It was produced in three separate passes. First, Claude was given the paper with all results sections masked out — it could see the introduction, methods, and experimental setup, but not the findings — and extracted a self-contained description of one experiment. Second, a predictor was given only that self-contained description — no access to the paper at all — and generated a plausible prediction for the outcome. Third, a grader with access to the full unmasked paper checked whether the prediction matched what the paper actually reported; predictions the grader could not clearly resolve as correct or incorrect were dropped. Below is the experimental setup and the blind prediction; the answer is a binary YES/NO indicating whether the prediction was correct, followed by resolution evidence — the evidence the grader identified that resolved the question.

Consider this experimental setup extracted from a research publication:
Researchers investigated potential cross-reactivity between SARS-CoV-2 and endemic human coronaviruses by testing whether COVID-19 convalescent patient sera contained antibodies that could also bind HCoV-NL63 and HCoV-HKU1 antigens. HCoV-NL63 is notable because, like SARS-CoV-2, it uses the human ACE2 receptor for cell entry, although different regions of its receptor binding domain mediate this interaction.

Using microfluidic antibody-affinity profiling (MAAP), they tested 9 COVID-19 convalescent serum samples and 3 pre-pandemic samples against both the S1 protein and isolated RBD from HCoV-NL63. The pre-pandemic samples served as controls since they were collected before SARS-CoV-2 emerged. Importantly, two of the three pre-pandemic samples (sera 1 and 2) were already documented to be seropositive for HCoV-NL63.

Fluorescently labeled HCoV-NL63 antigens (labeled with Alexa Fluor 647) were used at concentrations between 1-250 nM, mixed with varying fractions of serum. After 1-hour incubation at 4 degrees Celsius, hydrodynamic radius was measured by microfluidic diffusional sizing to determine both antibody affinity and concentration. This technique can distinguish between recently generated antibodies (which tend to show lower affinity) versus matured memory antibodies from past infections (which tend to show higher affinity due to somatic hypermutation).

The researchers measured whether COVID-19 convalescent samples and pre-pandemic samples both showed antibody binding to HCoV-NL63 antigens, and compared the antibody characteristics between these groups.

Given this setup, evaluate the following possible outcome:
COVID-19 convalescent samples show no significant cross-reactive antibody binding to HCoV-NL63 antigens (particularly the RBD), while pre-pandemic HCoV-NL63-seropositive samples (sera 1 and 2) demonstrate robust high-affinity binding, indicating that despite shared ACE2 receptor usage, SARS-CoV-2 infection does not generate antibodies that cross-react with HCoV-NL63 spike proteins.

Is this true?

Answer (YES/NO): NO